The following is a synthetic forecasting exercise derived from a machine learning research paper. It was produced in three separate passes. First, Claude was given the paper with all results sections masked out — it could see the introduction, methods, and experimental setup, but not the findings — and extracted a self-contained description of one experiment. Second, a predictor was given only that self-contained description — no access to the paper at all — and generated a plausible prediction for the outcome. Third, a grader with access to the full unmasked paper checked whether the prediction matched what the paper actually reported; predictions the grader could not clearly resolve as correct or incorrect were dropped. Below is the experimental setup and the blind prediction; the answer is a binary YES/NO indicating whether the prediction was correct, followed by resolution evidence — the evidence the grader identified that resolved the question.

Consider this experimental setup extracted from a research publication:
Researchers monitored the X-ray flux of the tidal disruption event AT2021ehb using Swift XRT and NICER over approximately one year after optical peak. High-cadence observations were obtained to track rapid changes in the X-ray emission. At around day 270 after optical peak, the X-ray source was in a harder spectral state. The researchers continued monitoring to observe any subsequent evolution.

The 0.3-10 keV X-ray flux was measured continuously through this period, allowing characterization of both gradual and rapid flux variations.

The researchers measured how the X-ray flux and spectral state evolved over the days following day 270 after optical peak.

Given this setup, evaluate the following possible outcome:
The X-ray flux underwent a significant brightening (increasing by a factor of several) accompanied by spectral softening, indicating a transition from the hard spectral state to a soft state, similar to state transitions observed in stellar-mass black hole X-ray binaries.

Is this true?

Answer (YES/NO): NO